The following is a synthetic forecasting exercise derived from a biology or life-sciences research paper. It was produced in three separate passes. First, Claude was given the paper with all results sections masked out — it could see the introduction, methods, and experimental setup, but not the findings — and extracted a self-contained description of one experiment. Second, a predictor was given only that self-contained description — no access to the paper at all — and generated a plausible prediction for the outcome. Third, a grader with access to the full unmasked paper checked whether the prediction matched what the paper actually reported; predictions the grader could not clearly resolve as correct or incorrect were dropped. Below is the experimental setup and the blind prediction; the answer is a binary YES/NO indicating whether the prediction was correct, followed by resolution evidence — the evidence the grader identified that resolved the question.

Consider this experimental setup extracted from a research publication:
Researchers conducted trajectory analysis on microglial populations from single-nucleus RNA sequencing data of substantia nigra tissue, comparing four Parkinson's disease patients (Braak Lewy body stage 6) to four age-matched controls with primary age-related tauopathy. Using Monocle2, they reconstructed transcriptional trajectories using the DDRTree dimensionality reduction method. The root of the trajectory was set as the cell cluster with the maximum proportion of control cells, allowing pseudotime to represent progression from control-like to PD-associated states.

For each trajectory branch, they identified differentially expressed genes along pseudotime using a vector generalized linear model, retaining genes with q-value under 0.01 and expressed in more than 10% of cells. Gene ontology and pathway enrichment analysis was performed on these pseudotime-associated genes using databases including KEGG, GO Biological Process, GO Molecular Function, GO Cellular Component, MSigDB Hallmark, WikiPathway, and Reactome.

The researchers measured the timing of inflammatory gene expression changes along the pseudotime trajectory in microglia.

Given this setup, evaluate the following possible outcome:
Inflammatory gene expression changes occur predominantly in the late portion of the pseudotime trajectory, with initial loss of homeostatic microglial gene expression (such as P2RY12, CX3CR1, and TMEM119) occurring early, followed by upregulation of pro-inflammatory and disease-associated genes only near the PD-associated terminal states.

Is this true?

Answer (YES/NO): NO